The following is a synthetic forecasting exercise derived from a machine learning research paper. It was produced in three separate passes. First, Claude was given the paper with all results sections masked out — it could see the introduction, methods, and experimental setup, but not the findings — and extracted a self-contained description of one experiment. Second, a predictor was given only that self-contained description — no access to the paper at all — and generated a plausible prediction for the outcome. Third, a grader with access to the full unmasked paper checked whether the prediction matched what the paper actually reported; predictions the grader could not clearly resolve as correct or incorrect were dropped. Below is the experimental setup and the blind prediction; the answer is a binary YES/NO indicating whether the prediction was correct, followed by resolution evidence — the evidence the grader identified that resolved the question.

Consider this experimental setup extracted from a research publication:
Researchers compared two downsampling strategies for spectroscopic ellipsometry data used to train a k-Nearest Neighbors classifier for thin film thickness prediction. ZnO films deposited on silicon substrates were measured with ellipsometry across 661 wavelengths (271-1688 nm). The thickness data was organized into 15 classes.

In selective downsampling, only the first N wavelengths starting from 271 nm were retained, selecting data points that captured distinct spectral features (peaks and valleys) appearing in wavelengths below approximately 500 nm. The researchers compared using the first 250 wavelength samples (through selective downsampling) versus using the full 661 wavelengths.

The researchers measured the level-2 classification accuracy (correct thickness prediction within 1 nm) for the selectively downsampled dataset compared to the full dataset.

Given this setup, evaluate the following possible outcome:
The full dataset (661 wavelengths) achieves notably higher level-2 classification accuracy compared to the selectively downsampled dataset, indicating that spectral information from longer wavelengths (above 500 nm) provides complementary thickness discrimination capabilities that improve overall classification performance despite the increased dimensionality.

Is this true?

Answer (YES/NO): NO